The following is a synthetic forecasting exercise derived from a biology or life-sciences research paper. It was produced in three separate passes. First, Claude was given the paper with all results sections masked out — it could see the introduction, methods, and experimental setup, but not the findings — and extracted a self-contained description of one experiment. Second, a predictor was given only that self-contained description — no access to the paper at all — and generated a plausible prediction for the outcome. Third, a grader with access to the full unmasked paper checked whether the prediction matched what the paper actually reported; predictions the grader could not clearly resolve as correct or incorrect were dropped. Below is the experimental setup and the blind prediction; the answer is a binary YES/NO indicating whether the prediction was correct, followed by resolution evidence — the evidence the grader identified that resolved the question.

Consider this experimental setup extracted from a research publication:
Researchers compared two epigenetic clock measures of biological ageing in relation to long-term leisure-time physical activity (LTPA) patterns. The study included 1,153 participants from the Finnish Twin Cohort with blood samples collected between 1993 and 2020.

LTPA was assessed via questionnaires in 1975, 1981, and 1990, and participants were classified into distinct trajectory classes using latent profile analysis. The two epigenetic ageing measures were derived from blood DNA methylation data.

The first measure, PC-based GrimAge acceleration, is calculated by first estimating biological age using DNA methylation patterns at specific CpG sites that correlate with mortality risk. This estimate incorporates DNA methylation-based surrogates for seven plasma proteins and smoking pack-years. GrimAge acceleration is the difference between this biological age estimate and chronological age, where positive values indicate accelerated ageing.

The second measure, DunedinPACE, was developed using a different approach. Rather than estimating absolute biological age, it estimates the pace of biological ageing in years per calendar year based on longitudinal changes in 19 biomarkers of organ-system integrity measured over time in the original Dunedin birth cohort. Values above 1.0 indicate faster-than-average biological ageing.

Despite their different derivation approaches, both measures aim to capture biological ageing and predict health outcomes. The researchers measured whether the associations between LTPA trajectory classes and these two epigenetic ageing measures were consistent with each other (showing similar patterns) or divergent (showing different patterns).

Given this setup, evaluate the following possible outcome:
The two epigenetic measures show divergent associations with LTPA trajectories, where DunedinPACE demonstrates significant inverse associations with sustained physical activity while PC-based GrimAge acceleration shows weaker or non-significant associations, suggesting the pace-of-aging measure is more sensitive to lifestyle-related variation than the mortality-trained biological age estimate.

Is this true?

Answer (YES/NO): NO